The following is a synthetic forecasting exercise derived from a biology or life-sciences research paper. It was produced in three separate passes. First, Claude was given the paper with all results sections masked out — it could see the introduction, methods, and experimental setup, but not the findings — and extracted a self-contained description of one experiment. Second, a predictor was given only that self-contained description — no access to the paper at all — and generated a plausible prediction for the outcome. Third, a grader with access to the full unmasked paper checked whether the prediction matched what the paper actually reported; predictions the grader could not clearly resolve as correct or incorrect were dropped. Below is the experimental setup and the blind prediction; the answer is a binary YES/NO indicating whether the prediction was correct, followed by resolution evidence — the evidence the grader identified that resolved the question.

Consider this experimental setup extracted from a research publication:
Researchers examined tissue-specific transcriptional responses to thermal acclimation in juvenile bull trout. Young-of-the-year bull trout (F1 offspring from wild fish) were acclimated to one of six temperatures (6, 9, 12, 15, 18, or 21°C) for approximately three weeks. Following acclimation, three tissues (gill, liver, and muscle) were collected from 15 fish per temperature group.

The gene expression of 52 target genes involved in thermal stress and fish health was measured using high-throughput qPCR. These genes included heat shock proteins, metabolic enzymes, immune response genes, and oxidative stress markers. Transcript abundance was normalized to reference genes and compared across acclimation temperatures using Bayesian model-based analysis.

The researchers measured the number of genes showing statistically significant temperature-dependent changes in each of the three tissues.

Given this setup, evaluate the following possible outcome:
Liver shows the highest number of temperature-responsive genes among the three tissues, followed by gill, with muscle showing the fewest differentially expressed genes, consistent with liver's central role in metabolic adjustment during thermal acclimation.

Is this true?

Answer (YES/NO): NO